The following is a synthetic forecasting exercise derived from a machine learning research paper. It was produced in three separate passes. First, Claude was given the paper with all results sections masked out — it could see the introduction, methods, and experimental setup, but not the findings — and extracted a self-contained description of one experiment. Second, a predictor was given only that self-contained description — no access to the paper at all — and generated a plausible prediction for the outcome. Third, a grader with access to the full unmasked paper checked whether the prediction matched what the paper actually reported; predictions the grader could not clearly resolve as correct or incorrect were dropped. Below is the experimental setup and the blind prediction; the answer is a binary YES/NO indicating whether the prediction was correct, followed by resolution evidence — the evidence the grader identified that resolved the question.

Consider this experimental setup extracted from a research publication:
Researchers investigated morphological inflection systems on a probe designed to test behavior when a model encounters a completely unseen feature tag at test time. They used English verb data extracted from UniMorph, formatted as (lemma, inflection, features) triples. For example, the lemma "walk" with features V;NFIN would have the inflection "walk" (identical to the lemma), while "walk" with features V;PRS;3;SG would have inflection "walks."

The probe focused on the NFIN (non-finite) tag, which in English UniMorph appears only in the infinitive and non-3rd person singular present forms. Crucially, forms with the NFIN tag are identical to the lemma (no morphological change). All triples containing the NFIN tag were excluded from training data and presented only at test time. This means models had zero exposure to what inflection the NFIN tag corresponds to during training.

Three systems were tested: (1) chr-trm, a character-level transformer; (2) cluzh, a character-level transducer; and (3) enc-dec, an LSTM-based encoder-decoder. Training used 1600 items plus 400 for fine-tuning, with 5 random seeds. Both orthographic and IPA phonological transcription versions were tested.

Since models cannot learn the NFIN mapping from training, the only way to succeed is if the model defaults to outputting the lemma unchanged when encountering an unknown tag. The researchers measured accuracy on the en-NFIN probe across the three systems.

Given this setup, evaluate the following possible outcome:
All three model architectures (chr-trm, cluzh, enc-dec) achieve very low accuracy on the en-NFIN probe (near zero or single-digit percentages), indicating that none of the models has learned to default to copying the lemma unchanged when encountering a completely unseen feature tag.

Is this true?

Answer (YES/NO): YES